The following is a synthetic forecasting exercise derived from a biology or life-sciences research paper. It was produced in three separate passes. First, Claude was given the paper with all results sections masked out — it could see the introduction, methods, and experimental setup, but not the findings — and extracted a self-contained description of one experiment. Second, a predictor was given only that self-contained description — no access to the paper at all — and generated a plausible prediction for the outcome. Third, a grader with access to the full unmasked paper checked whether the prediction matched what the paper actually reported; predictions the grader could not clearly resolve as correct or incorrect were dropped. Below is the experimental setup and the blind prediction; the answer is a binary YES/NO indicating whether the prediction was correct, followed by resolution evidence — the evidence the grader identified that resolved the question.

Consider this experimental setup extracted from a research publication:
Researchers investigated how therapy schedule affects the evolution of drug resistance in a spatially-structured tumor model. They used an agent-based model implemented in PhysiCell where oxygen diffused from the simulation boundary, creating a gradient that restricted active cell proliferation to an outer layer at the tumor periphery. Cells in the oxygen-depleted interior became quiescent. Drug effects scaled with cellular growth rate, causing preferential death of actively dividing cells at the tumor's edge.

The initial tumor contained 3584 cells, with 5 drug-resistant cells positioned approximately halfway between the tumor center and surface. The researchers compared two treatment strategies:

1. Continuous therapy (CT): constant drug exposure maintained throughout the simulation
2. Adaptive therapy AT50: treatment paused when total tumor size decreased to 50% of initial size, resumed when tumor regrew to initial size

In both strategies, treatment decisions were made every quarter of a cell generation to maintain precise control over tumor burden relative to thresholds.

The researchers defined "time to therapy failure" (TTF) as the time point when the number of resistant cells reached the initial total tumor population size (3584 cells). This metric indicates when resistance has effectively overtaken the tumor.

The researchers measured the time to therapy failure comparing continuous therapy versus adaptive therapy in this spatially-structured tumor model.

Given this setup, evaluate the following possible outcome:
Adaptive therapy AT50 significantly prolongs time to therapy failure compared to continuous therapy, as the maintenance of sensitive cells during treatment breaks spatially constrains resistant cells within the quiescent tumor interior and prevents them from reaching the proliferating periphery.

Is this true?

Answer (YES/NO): YES